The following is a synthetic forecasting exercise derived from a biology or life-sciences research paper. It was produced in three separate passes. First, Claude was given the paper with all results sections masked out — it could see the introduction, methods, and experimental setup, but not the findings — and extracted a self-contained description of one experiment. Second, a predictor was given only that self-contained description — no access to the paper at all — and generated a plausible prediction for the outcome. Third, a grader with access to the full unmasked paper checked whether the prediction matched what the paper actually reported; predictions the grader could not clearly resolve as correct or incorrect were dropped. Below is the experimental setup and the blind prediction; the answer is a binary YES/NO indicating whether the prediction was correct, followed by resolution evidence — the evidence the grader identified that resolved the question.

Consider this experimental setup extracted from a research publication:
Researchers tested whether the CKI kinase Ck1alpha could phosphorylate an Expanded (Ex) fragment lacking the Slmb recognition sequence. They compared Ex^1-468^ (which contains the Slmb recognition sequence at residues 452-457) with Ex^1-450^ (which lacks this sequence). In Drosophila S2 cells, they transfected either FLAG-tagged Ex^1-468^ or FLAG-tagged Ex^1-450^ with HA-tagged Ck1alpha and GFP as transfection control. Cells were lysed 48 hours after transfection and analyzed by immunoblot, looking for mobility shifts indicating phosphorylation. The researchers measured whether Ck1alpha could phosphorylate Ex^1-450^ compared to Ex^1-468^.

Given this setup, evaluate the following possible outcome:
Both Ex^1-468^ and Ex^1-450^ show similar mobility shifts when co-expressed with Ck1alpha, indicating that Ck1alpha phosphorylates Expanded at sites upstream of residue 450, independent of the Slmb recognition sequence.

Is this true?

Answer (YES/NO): NO